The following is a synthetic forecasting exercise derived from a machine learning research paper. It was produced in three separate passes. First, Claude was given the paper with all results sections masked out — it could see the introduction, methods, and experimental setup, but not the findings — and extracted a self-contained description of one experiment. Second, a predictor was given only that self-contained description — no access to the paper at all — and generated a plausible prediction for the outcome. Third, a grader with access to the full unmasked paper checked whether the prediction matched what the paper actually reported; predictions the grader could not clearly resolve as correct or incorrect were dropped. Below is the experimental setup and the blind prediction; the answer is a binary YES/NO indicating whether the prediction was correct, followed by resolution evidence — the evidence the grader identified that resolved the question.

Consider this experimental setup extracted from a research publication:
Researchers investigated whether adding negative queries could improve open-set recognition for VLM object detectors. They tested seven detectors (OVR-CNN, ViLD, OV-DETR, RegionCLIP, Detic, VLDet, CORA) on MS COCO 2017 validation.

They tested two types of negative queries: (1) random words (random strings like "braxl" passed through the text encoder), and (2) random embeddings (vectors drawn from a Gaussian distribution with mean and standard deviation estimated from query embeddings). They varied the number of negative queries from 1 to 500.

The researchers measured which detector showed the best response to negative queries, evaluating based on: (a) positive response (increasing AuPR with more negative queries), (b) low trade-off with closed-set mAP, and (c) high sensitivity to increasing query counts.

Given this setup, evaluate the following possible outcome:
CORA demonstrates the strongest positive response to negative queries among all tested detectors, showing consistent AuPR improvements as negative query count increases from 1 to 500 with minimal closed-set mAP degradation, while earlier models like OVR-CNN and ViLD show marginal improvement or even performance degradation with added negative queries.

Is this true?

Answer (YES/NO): NO